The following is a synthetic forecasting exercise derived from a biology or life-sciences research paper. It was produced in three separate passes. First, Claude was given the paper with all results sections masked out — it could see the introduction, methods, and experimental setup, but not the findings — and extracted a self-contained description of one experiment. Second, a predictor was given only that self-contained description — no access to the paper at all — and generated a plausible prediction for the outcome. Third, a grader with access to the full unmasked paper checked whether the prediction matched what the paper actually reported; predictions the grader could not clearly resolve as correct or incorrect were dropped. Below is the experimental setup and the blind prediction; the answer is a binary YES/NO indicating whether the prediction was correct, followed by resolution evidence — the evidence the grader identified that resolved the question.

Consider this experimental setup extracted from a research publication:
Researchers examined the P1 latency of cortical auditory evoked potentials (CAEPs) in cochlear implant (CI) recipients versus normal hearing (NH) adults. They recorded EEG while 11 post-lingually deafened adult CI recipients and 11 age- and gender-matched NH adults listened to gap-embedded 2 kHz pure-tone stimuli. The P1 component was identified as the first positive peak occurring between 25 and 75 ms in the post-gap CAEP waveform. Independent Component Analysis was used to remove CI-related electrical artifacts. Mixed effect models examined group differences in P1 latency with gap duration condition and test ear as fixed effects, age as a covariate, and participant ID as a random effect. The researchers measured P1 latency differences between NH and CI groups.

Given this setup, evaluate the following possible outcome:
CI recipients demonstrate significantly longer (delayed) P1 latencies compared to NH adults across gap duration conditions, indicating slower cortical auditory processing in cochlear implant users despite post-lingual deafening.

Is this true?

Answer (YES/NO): YES